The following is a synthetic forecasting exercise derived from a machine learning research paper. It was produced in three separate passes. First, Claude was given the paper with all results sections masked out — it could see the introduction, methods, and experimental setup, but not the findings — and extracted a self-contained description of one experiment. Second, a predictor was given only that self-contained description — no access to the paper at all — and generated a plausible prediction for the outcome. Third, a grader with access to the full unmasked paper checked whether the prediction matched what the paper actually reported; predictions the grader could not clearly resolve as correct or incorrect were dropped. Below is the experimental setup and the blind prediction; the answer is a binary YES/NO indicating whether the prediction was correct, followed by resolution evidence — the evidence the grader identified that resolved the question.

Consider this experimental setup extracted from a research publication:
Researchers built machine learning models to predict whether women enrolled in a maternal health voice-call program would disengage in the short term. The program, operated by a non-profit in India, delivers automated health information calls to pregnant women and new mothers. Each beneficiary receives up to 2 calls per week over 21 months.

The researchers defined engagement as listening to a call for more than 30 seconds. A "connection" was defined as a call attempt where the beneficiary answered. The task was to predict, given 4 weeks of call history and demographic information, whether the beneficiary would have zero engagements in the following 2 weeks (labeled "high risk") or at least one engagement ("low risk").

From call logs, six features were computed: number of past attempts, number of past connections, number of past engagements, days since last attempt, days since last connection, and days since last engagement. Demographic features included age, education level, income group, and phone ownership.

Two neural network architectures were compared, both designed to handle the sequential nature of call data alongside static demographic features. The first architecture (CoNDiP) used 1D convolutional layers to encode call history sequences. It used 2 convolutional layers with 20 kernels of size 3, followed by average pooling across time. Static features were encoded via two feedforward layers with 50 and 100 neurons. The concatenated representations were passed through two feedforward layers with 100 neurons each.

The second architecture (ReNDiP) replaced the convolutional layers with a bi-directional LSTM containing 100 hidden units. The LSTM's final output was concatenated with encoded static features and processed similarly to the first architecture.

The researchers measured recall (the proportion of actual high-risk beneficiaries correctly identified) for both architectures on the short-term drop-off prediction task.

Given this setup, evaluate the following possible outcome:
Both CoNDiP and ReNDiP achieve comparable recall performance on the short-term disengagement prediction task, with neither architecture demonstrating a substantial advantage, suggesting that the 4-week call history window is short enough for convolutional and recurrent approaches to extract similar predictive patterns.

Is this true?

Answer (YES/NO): YES